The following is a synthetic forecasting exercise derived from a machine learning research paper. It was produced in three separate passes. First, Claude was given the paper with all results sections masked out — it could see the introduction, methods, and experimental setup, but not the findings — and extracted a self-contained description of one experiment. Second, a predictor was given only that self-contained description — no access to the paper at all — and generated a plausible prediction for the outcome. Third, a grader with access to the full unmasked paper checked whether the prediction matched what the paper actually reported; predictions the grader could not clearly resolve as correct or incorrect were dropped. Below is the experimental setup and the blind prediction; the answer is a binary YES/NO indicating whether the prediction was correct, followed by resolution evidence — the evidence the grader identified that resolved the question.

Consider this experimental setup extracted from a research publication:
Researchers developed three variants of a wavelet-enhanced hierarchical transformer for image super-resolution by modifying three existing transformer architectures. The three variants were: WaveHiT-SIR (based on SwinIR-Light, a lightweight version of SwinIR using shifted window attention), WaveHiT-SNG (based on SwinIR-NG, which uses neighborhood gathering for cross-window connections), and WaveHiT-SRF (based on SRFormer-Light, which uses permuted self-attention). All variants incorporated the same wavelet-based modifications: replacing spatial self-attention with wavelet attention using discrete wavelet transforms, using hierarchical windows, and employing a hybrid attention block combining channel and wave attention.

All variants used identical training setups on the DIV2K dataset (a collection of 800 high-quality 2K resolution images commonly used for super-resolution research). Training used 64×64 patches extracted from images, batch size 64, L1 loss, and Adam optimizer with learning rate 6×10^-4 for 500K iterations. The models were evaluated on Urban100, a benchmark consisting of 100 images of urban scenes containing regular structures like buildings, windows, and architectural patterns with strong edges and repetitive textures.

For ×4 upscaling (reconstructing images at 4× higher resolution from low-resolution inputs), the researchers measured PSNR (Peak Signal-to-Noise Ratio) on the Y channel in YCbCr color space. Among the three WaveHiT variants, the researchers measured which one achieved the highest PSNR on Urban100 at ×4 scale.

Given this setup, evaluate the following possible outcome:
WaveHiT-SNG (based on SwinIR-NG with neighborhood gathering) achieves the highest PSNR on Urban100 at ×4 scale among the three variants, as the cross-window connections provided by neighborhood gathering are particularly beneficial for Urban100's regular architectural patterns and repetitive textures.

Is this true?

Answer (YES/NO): NO